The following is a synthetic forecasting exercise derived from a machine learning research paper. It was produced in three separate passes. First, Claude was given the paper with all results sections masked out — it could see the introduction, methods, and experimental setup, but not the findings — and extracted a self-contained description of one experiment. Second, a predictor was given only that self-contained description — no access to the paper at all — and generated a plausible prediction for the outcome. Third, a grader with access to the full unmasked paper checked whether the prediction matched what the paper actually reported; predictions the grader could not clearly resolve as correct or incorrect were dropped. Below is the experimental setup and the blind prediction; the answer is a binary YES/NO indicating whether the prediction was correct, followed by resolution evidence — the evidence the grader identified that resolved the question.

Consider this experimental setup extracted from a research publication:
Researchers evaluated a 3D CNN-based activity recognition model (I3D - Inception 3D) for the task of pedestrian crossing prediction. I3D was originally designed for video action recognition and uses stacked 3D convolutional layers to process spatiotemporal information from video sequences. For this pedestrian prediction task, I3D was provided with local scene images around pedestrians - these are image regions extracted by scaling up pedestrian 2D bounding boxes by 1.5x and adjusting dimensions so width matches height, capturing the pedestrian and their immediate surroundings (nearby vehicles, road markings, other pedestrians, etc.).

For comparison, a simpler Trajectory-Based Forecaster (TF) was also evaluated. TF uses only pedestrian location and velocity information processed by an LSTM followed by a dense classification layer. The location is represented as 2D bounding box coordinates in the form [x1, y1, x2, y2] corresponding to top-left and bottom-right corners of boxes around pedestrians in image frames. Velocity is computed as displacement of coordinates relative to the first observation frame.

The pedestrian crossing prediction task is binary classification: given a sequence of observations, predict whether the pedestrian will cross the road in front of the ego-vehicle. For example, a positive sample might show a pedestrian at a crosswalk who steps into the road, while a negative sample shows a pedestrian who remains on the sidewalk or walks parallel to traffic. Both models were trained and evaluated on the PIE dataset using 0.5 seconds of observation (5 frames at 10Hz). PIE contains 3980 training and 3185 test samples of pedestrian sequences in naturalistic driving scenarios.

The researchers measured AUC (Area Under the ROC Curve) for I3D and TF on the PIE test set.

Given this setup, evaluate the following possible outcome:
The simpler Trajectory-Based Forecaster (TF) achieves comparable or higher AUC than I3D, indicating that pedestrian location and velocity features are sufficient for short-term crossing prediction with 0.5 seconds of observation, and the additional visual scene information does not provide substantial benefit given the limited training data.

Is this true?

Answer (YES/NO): YES